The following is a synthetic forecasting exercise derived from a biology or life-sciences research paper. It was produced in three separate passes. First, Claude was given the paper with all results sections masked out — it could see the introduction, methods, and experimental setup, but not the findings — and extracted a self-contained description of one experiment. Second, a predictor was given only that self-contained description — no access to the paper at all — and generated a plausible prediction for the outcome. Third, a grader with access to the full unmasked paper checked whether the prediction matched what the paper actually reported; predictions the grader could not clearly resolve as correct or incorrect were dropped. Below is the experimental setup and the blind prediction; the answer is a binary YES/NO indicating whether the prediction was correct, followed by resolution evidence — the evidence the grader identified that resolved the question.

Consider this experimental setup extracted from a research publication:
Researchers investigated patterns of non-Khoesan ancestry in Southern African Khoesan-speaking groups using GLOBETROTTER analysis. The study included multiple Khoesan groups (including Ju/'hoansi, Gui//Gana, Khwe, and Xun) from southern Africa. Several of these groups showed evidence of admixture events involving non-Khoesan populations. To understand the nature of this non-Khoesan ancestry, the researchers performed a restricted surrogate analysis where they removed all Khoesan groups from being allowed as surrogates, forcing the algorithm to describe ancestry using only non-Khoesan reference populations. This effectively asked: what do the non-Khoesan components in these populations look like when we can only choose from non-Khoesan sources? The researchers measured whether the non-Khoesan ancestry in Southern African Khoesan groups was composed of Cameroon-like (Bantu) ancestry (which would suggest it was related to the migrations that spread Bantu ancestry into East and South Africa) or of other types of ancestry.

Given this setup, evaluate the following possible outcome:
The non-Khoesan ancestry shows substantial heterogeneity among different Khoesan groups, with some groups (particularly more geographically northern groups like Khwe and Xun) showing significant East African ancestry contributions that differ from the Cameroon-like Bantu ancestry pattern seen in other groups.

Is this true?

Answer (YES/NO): NO